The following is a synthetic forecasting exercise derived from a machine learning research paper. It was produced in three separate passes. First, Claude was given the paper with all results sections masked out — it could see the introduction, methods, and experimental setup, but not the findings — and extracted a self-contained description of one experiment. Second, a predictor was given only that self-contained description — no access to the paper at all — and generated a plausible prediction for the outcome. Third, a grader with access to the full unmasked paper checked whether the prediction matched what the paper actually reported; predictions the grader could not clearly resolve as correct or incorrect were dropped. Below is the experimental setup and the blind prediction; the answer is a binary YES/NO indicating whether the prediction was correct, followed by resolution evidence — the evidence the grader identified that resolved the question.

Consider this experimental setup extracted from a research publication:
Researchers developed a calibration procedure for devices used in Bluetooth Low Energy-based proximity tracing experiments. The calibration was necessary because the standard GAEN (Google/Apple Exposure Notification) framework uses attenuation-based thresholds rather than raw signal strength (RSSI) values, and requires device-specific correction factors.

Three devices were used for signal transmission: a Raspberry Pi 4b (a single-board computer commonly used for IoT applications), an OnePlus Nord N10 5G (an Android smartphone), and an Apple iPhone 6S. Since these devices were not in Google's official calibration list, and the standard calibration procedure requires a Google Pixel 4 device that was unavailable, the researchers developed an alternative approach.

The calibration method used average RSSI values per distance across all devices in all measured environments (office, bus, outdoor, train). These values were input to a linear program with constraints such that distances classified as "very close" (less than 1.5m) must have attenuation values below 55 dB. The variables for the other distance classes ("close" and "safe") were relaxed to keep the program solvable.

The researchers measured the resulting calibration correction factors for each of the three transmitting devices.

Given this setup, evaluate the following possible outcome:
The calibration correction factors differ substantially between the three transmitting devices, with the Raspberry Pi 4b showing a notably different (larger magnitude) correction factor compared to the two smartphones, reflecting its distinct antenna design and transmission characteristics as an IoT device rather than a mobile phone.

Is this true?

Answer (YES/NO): NO